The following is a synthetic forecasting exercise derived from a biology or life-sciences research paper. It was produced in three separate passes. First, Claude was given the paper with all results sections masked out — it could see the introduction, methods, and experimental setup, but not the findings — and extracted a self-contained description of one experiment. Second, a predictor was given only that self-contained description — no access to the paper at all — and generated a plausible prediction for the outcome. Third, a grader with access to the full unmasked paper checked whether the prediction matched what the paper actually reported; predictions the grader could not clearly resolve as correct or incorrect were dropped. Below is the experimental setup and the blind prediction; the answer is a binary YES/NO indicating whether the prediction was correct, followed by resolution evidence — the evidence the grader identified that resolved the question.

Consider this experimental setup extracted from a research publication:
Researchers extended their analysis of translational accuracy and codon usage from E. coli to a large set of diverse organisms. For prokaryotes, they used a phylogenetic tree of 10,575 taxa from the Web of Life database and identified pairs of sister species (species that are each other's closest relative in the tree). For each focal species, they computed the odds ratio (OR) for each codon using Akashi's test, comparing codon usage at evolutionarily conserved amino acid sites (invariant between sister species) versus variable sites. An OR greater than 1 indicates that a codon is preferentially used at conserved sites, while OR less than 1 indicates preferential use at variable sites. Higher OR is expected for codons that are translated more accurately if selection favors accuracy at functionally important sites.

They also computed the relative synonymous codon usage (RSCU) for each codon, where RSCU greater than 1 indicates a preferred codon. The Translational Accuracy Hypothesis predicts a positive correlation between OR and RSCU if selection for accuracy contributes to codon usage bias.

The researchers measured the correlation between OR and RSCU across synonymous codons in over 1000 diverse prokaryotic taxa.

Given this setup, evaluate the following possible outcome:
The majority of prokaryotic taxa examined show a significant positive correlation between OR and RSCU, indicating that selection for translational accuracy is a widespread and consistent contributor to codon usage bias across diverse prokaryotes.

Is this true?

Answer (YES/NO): YES